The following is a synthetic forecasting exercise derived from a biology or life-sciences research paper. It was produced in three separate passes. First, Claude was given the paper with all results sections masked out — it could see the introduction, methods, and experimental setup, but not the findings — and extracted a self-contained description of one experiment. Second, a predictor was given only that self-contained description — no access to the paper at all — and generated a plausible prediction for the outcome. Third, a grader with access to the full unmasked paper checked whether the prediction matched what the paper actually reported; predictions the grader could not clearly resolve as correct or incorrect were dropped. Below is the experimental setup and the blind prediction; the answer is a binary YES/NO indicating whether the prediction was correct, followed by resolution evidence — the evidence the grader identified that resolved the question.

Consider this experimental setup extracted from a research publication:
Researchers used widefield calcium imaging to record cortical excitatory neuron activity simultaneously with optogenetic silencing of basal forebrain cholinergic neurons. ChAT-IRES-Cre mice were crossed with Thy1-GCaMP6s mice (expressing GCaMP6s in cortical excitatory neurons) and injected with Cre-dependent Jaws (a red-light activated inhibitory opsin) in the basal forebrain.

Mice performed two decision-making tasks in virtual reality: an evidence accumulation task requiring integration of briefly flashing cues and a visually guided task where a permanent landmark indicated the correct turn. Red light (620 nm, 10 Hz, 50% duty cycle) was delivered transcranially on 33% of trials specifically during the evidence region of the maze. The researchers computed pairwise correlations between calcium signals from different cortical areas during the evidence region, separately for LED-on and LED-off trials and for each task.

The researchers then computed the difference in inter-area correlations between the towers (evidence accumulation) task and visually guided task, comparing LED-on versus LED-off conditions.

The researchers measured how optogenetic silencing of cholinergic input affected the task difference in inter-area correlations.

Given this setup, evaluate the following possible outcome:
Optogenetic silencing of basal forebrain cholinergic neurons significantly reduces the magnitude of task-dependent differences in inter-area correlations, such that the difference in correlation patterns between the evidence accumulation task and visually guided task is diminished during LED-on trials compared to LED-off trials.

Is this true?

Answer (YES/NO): YES